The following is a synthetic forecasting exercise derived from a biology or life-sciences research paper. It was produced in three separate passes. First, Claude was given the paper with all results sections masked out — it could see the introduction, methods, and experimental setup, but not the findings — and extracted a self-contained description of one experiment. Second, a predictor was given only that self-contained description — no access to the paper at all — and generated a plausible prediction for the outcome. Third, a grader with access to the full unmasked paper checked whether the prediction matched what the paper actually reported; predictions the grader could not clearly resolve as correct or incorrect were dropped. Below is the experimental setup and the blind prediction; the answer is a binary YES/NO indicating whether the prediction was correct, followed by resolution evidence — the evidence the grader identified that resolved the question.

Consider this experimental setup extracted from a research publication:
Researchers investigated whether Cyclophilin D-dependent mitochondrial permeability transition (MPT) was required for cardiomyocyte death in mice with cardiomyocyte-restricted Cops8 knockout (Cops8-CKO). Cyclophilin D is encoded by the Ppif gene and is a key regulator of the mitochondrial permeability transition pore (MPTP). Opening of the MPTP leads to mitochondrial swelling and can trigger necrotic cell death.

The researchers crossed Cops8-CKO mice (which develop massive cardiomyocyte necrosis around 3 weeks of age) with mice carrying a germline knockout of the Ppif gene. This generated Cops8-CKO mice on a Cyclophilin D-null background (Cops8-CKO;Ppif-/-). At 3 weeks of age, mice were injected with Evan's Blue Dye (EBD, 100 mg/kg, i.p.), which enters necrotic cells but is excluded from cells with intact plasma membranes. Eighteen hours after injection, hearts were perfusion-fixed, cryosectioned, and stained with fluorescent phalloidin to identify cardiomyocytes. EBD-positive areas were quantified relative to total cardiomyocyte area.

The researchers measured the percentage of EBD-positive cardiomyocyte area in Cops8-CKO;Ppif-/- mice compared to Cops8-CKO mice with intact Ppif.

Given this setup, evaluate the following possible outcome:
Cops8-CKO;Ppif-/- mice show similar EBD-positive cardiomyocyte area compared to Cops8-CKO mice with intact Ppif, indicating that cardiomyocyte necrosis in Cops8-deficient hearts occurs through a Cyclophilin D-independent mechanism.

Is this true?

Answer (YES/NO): NO